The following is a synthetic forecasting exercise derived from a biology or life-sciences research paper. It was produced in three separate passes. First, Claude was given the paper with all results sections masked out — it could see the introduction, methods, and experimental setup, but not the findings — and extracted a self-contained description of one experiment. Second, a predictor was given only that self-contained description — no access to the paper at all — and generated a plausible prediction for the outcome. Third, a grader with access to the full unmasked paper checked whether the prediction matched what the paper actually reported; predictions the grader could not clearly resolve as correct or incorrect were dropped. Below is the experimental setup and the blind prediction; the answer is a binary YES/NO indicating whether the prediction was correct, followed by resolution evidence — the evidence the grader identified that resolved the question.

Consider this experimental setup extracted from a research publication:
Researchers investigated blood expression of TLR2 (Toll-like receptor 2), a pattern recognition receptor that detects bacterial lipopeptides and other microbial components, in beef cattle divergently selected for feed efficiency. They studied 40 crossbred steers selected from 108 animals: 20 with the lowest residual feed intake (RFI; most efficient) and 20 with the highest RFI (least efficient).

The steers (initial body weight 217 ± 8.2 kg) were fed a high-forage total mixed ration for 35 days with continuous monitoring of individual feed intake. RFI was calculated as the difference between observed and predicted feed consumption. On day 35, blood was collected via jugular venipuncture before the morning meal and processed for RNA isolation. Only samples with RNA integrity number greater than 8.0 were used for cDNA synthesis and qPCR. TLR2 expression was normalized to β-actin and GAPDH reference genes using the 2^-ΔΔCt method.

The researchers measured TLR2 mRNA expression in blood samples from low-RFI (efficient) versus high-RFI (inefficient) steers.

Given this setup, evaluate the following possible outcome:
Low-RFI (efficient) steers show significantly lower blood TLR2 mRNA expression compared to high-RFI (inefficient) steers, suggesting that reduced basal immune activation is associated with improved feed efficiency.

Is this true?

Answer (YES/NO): NO